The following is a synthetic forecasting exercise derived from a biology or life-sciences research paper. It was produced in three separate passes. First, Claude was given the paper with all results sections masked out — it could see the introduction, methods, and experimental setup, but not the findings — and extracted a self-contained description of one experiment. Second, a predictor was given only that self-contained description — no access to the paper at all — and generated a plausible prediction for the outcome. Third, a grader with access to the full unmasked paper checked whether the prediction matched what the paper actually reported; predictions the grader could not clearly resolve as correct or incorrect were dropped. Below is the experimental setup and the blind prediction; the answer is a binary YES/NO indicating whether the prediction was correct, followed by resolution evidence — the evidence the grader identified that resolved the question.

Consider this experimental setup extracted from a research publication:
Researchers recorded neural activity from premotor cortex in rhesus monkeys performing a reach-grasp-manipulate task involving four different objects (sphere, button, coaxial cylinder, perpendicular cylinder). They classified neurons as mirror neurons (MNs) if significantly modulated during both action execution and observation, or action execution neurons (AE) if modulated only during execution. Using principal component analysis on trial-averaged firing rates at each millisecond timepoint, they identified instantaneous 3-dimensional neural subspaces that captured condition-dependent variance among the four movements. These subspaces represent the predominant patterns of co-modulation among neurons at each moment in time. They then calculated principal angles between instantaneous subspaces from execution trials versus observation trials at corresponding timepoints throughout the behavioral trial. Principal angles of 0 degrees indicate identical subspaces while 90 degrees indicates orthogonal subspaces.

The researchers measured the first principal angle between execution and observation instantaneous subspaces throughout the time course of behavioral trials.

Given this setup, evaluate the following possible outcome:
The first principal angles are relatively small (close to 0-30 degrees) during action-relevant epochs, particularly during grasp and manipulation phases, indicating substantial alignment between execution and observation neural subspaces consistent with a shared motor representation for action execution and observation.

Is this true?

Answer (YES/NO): NO